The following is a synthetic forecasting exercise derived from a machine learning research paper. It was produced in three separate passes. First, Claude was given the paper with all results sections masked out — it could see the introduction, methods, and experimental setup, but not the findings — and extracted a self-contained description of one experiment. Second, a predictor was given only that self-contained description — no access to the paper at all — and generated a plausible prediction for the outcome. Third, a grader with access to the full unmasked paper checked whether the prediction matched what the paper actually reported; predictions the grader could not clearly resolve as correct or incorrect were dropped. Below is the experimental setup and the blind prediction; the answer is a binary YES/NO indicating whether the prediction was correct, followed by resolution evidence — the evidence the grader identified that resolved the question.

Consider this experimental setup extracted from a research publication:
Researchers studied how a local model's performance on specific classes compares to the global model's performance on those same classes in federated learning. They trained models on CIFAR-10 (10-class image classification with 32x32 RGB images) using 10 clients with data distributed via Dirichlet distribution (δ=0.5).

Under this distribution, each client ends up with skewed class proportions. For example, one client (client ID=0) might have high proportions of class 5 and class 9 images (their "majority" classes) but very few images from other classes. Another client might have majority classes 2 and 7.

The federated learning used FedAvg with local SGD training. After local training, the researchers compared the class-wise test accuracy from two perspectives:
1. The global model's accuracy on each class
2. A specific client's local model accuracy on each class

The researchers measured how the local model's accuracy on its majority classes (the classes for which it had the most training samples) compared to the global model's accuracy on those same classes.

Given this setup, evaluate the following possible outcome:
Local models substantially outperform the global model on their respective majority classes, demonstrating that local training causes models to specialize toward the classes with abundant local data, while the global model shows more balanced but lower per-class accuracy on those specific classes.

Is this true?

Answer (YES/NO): YES